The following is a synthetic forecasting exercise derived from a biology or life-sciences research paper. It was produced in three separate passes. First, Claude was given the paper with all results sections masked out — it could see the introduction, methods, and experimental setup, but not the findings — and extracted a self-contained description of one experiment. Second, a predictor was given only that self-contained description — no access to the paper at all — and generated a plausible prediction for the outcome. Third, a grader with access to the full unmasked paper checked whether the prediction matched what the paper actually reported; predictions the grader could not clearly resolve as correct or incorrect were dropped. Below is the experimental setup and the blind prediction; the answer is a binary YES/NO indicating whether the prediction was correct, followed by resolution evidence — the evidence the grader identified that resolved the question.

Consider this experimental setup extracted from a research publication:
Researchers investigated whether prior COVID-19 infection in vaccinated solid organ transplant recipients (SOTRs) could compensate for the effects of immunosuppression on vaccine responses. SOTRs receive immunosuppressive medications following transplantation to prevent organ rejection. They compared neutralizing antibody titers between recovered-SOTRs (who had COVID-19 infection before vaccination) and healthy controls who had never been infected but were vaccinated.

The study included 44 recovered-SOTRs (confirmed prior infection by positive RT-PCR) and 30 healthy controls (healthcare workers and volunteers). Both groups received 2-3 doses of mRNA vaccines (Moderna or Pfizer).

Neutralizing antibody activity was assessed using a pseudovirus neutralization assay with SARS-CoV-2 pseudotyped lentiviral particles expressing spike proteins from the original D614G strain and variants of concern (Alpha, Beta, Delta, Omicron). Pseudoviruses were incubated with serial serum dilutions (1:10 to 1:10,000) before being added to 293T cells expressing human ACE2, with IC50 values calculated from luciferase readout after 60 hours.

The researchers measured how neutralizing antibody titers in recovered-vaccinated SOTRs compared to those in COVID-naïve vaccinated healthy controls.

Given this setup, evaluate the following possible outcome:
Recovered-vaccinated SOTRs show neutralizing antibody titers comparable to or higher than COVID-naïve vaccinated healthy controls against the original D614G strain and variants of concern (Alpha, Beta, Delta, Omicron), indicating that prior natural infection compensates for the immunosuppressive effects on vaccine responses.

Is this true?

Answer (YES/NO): YES